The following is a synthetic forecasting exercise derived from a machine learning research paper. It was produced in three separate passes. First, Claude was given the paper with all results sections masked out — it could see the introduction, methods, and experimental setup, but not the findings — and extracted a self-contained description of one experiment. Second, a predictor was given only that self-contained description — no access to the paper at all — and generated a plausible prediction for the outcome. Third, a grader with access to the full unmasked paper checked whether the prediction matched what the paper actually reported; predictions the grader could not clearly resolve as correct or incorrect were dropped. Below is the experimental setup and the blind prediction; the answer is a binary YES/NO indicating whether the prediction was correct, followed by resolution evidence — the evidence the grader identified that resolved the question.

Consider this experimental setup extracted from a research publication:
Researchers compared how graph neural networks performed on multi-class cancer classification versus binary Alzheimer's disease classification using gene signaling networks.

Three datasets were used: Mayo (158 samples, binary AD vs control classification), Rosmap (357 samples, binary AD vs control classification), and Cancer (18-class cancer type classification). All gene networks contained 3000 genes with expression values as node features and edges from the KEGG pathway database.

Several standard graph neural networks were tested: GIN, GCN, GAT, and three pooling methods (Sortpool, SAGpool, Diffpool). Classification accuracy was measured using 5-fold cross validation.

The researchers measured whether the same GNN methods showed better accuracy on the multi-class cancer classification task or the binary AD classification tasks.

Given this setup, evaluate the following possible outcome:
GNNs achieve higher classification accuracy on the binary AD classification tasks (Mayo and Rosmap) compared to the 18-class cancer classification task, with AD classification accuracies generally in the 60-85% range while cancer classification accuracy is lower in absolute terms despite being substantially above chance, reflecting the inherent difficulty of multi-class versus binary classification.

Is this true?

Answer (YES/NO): NO